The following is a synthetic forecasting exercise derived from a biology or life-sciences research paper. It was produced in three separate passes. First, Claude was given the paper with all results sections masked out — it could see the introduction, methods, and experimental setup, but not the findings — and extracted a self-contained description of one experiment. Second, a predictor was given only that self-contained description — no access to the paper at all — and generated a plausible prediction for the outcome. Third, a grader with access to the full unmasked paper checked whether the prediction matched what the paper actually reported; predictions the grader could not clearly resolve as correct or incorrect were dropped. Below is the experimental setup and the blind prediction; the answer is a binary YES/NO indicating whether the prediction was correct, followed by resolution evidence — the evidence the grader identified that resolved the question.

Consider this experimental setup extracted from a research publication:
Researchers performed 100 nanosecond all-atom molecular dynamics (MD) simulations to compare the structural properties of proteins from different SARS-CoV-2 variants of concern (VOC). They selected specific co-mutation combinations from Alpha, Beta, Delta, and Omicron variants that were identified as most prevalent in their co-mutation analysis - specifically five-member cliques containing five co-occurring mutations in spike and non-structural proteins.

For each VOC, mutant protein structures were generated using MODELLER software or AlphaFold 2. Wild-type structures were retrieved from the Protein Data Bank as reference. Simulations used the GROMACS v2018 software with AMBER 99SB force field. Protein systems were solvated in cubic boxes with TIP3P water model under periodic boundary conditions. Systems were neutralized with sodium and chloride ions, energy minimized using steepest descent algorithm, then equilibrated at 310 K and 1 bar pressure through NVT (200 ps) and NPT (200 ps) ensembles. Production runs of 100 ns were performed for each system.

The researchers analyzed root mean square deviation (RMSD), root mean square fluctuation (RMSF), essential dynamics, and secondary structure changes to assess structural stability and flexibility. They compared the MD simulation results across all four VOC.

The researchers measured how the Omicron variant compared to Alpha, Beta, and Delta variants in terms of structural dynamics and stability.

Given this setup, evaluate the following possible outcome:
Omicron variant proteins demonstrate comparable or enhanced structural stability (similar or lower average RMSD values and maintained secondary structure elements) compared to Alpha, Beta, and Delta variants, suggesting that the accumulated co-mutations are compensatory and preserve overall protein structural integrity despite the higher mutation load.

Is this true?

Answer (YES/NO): NO